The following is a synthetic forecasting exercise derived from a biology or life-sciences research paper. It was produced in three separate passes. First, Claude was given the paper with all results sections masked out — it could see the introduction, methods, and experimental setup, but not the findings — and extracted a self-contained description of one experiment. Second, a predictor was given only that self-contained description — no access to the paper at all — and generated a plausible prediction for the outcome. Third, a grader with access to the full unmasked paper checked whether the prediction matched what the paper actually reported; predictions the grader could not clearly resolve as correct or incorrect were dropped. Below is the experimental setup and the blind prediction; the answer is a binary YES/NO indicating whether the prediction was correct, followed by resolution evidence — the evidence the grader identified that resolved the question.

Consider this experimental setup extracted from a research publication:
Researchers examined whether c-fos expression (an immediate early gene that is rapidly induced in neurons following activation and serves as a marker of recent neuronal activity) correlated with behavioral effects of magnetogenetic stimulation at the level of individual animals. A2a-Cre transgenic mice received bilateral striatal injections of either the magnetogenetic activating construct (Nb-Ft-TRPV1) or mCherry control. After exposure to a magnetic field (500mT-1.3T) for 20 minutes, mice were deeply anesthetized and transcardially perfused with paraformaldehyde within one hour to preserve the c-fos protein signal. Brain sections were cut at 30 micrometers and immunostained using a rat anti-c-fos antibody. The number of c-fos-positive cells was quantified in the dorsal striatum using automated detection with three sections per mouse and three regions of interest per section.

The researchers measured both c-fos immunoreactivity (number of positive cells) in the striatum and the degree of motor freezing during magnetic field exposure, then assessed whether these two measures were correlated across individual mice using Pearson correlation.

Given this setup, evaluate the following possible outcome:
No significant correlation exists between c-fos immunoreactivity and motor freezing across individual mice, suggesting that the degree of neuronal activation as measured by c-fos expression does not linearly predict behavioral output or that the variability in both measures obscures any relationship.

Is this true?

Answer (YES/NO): YES